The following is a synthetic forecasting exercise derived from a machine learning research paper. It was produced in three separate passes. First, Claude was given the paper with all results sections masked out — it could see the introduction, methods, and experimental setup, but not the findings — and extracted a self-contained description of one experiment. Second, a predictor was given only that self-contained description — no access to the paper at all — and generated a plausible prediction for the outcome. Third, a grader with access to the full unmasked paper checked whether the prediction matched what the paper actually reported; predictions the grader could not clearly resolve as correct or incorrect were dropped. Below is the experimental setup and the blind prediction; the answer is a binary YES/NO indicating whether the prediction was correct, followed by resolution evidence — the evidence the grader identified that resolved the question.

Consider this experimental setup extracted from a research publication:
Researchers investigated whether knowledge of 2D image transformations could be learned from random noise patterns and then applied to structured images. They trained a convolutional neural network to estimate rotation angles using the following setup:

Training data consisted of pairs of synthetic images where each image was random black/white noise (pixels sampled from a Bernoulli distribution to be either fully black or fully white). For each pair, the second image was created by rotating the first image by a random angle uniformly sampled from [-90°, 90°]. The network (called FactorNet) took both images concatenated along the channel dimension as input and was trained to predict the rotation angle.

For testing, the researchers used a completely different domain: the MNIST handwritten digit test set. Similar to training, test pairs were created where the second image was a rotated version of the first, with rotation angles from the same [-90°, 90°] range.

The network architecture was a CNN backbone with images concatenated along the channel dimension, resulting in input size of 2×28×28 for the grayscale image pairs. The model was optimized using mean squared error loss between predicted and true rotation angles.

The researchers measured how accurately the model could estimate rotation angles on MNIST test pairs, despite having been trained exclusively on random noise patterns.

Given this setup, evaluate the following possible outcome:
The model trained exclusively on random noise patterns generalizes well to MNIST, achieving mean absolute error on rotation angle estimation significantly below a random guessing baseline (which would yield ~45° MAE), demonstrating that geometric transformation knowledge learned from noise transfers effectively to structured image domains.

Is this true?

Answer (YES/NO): YES